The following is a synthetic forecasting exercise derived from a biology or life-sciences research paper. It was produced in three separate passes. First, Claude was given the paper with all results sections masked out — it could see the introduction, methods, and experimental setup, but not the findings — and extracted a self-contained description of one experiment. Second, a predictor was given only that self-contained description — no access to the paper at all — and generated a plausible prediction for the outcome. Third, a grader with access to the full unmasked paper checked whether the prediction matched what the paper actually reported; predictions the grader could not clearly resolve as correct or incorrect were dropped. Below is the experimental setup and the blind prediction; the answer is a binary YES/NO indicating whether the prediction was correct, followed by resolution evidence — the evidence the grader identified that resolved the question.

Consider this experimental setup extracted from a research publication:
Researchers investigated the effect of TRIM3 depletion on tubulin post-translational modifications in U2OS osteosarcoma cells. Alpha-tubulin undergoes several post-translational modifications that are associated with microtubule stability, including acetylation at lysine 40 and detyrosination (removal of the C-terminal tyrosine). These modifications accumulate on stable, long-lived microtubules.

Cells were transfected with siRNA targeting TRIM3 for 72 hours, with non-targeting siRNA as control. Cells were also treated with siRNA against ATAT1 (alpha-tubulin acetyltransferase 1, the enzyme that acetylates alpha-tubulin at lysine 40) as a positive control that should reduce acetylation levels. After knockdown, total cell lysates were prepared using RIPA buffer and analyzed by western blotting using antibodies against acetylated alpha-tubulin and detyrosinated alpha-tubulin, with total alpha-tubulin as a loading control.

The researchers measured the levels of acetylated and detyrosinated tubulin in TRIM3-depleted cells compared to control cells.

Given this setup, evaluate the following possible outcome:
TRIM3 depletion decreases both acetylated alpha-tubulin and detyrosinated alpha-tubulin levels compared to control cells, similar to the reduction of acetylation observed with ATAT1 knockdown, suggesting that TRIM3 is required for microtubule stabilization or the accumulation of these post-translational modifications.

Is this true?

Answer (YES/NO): NO